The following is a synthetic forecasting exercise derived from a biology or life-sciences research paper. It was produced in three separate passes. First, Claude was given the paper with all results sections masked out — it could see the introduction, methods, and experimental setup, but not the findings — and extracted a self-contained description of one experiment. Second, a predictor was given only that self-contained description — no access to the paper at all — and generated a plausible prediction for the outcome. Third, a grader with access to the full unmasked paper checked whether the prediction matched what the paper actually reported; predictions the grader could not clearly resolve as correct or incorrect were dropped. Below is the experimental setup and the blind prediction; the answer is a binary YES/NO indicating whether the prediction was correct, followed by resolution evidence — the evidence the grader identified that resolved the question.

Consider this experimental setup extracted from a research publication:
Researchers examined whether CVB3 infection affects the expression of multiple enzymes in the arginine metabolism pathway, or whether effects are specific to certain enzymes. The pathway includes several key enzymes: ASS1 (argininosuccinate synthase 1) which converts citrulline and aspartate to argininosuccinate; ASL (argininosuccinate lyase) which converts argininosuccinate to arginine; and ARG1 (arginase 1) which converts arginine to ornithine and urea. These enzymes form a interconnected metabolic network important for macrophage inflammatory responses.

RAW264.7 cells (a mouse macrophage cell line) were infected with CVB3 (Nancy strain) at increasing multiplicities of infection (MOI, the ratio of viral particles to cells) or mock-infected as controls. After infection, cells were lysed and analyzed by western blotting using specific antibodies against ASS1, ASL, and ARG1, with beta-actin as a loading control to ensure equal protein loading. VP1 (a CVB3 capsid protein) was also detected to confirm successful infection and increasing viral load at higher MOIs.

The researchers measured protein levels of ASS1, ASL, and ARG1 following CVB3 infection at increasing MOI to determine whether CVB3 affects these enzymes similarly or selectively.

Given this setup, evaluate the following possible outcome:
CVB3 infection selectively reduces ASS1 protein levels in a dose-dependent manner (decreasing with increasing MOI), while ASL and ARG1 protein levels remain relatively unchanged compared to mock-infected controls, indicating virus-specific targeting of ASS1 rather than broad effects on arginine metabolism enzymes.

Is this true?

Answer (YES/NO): NO